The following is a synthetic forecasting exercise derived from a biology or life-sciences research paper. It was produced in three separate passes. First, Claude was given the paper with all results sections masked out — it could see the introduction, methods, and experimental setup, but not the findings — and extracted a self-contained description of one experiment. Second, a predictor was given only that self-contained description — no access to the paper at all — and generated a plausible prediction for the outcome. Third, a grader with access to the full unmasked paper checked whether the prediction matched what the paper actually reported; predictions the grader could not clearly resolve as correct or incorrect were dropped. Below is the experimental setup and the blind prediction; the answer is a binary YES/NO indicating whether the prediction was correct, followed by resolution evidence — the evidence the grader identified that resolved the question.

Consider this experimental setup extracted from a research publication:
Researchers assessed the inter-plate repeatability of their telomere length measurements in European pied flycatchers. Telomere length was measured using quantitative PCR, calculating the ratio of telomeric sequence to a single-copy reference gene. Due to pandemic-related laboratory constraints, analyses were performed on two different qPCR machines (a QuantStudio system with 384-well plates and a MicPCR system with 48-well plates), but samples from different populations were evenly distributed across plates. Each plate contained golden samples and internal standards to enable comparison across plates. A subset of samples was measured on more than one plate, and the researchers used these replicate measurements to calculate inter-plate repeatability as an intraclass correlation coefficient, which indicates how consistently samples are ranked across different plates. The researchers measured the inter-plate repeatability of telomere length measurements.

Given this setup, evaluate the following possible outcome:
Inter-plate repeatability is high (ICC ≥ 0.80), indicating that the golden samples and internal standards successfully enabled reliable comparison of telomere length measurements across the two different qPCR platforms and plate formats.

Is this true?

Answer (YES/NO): YES